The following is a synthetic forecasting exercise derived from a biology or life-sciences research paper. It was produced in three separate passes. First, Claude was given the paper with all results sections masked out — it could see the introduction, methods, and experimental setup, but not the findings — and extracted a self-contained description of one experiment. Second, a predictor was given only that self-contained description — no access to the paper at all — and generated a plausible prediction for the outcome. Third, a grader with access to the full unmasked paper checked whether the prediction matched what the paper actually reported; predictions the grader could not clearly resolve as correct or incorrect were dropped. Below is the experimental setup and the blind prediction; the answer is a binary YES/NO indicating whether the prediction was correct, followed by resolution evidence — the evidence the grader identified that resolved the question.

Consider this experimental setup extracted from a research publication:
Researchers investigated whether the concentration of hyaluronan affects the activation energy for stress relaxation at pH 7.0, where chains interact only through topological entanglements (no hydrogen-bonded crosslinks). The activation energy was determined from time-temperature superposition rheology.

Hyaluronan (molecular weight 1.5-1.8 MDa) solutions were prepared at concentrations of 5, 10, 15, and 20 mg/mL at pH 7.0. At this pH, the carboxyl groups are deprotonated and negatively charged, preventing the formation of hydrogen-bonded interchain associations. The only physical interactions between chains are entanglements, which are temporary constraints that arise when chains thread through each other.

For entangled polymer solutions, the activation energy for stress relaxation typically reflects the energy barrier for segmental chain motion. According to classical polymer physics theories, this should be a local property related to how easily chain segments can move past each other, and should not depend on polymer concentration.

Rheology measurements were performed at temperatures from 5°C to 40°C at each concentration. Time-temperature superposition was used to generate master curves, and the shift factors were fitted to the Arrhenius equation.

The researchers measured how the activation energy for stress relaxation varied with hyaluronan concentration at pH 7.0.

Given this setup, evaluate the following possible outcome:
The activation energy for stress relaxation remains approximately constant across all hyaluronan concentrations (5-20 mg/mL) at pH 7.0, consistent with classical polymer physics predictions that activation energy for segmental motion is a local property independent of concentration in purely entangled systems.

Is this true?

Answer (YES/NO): YES